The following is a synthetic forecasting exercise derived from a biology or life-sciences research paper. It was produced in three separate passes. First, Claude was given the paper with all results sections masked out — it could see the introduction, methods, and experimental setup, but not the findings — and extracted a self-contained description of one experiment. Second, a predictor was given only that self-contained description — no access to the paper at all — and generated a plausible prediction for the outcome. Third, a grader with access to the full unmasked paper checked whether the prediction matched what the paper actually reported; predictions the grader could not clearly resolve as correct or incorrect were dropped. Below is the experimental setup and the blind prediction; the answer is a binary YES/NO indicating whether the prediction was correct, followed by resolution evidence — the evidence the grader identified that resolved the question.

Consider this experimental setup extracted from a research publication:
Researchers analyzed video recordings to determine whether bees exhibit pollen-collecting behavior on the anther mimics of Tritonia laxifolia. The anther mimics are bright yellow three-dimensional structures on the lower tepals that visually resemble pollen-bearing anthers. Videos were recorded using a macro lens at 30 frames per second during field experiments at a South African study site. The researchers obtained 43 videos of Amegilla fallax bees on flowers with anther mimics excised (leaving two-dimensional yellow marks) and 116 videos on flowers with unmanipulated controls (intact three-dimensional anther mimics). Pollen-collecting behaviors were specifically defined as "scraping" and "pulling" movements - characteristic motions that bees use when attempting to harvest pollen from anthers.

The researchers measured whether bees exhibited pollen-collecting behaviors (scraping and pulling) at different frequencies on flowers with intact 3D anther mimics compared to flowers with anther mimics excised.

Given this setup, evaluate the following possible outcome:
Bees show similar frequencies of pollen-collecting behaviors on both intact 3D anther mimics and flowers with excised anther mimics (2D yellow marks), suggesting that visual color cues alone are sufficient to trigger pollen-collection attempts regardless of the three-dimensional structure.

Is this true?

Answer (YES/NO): NO